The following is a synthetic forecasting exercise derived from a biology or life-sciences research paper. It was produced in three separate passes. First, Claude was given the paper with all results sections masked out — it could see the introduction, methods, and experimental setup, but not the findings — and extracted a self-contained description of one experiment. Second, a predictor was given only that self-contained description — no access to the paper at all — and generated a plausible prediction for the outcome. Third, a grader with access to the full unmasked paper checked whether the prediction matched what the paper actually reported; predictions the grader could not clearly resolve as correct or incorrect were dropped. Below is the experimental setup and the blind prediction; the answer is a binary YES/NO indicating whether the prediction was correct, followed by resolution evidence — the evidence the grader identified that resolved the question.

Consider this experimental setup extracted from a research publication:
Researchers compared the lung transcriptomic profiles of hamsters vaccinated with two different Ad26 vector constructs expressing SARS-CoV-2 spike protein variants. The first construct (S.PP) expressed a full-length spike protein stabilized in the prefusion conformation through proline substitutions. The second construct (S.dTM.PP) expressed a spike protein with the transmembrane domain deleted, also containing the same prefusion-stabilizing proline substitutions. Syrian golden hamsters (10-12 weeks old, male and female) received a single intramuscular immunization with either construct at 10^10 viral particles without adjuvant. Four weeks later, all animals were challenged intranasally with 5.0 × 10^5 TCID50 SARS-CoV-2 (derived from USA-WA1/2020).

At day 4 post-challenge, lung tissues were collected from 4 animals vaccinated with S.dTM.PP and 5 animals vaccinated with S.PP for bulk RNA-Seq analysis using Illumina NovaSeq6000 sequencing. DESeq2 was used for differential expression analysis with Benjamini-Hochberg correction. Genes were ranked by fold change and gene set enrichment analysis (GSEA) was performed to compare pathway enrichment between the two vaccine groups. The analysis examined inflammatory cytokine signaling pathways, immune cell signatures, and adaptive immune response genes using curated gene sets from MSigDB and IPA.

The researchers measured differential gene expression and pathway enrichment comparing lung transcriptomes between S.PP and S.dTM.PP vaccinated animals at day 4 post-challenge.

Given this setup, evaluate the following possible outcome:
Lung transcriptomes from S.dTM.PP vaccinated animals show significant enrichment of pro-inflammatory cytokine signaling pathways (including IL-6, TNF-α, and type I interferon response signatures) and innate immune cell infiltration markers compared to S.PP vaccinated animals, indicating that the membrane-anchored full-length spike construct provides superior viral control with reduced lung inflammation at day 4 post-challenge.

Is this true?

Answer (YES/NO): YES